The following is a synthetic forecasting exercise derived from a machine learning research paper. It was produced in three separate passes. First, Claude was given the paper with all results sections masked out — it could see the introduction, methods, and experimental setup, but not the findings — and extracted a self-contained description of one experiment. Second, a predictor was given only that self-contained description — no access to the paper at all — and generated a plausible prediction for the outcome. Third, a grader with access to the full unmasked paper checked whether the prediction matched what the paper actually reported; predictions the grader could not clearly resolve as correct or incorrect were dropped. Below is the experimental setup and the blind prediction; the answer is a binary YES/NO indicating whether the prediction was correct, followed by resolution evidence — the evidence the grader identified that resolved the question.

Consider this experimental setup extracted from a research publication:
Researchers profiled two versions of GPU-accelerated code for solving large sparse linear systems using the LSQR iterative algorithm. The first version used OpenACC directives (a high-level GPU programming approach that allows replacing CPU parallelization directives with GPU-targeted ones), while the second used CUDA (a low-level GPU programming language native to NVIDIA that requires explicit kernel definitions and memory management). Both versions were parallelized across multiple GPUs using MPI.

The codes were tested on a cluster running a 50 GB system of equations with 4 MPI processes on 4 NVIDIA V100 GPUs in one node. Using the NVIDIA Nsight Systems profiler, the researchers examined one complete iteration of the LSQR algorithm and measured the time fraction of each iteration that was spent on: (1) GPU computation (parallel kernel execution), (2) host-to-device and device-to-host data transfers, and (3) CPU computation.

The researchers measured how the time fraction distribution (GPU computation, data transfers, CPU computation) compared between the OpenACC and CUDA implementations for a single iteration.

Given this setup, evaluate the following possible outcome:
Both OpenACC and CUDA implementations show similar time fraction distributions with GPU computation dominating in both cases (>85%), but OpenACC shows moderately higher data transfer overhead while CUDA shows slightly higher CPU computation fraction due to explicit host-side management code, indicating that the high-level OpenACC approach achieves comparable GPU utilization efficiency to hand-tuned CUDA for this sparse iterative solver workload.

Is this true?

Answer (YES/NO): NO